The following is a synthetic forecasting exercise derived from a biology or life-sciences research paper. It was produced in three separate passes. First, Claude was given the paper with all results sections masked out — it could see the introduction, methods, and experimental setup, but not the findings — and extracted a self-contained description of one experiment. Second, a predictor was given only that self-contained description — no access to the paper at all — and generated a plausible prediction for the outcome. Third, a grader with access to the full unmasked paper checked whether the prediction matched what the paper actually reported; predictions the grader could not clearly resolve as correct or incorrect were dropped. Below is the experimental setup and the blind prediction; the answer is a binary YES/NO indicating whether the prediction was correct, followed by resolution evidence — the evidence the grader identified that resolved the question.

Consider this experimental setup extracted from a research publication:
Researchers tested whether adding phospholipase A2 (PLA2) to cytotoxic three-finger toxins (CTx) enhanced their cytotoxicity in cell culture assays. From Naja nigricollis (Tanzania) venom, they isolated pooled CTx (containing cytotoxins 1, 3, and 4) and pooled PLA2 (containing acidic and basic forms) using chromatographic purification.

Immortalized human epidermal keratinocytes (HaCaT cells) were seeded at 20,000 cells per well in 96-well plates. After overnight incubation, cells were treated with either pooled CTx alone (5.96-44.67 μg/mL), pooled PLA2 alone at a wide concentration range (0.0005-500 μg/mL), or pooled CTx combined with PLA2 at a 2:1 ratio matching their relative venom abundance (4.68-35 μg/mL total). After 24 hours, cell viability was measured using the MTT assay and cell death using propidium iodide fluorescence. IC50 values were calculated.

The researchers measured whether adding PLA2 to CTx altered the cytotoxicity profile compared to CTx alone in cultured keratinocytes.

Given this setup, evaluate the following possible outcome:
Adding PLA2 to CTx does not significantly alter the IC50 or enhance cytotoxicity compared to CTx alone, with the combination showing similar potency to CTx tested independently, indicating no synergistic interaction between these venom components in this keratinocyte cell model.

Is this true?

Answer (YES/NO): NO